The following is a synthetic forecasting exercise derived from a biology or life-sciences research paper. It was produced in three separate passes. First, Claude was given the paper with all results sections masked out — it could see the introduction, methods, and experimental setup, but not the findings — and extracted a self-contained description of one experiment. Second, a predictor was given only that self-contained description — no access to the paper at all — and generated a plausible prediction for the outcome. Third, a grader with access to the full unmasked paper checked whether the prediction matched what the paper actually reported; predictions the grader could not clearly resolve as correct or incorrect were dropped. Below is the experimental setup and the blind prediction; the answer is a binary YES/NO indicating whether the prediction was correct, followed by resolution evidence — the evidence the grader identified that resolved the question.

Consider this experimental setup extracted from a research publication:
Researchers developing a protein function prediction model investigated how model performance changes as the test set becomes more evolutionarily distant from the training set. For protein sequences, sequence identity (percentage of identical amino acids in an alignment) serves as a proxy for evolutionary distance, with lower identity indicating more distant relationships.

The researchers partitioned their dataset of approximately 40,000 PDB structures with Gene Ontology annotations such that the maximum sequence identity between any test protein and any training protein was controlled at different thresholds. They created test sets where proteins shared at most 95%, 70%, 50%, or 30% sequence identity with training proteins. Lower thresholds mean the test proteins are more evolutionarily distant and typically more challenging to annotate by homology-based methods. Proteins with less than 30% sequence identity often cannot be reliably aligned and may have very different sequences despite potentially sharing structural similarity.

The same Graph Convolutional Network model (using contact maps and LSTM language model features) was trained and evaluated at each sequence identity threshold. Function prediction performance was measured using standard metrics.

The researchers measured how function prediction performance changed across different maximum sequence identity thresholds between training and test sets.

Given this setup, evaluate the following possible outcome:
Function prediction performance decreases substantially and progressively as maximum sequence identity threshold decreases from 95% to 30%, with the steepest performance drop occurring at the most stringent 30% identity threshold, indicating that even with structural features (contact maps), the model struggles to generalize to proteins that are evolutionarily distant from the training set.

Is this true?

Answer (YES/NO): NO